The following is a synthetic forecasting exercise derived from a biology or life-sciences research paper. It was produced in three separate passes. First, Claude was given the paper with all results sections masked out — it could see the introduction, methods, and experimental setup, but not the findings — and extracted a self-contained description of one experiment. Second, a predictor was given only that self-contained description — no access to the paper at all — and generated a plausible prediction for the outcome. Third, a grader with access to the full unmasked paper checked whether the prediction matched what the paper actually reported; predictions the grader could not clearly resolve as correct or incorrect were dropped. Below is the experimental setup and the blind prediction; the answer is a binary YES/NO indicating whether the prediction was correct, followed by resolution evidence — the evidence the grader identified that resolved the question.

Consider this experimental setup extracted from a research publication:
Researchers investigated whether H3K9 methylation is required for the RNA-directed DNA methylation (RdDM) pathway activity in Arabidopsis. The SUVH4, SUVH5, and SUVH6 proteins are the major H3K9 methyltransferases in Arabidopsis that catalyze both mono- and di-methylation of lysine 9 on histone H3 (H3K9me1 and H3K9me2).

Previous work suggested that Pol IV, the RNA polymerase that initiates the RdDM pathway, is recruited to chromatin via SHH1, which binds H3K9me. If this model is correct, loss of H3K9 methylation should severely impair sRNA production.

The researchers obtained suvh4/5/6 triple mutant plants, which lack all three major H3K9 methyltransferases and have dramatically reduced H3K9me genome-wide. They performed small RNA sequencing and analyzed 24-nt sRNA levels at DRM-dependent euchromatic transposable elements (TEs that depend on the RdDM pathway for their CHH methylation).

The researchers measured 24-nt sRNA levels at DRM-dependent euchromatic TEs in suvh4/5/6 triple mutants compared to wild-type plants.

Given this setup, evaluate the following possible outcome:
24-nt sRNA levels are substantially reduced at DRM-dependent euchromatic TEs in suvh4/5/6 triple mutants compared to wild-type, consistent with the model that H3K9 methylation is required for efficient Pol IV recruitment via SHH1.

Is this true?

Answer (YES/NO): NO